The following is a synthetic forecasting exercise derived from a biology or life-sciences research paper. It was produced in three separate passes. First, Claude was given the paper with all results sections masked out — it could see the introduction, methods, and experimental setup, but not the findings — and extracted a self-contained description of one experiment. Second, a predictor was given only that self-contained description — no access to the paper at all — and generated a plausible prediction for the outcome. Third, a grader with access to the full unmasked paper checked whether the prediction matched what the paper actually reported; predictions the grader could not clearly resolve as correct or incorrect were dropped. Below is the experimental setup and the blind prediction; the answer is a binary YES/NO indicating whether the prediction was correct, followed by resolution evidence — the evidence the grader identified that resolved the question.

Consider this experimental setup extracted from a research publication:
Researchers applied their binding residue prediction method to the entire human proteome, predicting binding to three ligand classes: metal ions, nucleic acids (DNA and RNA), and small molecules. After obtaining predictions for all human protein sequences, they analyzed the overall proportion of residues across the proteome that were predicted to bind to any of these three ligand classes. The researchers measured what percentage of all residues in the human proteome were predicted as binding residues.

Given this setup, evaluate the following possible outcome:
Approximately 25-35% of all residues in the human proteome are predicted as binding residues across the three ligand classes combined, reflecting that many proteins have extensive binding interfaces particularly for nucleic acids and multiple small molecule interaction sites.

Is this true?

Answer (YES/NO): NO